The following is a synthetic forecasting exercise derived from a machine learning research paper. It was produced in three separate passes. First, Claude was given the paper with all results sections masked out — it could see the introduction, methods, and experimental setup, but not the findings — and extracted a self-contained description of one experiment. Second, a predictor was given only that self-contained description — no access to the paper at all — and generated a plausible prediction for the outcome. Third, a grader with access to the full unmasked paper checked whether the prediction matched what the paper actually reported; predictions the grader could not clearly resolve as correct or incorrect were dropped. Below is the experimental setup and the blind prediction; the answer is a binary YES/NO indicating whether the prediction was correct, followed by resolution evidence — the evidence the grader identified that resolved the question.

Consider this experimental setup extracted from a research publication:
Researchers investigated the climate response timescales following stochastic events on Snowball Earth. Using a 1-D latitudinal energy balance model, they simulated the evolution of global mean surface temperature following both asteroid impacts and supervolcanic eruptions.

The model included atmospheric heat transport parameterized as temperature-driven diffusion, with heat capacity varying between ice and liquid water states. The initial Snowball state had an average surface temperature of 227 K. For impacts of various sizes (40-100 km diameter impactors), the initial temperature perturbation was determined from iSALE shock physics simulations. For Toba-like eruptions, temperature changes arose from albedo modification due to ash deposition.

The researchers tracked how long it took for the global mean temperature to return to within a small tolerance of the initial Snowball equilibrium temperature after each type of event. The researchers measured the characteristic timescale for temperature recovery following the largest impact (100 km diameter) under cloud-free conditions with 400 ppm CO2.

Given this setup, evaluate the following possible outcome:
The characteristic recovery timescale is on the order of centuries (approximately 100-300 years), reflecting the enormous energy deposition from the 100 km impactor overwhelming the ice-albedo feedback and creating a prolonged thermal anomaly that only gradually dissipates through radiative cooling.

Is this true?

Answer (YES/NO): NO